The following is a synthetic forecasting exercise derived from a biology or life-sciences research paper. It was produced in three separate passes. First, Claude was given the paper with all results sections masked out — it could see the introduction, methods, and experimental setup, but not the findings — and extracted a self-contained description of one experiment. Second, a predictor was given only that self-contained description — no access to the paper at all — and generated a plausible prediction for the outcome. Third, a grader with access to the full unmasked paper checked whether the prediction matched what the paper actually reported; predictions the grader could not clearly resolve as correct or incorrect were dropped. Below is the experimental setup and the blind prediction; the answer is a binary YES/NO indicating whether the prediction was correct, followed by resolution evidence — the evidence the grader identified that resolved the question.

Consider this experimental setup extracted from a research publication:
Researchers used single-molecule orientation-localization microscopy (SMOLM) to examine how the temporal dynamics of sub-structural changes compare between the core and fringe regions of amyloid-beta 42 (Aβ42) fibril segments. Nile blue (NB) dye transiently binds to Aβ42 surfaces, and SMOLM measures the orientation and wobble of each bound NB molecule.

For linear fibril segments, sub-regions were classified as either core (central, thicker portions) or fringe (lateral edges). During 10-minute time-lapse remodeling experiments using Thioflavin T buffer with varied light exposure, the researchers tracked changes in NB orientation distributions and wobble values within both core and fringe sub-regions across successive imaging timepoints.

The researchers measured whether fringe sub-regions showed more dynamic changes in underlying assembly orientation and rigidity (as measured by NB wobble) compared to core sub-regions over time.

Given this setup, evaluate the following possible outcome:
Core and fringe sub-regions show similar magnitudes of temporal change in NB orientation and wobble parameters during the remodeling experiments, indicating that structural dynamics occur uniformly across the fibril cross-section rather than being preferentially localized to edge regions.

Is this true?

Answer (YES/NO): NO